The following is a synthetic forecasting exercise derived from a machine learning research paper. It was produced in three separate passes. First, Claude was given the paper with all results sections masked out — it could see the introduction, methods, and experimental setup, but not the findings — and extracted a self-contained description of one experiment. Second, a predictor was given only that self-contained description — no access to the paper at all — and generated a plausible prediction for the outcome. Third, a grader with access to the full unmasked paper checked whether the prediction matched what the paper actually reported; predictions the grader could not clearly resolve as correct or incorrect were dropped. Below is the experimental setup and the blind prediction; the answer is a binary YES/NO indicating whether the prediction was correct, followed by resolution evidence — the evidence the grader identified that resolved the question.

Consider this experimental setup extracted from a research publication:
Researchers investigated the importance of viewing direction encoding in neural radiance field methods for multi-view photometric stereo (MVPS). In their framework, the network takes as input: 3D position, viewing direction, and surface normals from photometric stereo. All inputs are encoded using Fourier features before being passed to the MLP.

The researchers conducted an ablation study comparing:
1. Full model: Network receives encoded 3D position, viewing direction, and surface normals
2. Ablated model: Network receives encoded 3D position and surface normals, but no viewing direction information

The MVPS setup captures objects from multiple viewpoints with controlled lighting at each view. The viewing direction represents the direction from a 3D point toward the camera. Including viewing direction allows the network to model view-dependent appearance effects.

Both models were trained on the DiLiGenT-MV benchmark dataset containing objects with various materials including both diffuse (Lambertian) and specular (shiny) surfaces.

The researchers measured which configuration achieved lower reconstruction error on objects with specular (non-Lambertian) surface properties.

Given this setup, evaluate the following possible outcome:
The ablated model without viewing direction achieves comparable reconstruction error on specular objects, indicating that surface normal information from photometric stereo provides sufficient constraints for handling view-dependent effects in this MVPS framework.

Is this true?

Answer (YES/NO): NO